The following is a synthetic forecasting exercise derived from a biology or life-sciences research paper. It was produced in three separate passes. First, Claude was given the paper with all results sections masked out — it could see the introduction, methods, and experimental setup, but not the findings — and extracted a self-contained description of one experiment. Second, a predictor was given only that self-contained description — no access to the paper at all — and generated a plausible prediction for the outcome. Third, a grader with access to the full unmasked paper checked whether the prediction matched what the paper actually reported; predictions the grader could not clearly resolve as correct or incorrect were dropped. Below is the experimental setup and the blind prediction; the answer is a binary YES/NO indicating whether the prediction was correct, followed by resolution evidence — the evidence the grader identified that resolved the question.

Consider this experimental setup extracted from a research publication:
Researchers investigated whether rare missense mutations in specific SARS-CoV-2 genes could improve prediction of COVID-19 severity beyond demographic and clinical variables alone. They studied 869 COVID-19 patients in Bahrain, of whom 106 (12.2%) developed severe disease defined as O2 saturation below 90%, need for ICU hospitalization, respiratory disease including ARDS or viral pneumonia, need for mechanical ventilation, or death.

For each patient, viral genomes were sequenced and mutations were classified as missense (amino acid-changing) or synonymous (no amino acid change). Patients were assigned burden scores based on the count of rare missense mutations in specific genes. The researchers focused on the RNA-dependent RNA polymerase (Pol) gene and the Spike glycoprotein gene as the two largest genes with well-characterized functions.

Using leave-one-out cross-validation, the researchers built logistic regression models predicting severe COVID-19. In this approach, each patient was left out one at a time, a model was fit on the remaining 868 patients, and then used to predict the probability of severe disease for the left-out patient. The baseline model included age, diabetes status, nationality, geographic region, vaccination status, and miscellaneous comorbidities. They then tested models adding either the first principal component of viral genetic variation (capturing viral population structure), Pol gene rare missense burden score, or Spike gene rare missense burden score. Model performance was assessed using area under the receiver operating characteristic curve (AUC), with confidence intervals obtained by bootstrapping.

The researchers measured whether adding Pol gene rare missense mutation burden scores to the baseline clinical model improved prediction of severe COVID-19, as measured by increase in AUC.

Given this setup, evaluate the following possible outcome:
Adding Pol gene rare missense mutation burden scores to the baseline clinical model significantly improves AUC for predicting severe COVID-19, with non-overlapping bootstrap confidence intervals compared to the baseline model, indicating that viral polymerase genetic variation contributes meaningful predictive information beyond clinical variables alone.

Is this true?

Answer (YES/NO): YES